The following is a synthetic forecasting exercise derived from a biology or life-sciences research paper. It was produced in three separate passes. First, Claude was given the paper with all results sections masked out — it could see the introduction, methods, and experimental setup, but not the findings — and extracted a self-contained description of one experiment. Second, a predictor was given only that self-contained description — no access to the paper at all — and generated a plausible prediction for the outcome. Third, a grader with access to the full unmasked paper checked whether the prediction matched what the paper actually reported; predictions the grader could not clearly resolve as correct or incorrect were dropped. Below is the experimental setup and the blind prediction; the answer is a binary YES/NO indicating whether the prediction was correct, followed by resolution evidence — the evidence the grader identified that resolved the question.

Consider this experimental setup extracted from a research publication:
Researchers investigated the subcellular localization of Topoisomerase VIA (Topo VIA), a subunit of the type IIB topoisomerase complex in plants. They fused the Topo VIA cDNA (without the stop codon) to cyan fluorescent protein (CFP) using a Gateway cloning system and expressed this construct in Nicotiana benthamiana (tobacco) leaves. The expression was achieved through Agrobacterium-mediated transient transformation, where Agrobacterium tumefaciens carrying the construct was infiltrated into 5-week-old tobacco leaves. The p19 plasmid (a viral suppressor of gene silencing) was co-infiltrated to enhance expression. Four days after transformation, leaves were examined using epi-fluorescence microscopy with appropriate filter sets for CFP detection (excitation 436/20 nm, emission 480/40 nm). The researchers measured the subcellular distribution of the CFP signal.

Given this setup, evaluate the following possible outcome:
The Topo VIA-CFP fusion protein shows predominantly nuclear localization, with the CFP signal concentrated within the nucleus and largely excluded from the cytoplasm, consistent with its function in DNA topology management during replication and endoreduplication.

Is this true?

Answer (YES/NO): YES